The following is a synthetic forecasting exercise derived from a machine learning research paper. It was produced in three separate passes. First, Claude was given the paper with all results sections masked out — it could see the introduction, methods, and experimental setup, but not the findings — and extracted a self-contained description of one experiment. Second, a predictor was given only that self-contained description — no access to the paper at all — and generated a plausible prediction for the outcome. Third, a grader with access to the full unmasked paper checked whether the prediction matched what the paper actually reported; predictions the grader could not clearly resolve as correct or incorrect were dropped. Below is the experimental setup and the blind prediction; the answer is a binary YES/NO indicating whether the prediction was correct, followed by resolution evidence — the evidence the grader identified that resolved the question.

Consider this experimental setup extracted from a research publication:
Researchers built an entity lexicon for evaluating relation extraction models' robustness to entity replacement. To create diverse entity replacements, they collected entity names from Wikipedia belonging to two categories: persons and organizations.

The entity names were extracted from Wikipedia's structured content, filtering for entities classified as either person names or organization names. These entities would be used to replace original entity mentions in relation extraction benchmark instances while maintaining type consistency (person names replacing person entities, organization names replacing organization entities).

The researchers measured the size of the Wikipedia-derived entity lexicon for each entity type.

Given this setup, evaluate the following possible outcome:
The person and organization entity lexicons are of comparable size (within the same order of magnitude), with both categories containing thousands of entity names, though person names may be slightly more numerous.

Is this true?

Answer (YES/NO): NO